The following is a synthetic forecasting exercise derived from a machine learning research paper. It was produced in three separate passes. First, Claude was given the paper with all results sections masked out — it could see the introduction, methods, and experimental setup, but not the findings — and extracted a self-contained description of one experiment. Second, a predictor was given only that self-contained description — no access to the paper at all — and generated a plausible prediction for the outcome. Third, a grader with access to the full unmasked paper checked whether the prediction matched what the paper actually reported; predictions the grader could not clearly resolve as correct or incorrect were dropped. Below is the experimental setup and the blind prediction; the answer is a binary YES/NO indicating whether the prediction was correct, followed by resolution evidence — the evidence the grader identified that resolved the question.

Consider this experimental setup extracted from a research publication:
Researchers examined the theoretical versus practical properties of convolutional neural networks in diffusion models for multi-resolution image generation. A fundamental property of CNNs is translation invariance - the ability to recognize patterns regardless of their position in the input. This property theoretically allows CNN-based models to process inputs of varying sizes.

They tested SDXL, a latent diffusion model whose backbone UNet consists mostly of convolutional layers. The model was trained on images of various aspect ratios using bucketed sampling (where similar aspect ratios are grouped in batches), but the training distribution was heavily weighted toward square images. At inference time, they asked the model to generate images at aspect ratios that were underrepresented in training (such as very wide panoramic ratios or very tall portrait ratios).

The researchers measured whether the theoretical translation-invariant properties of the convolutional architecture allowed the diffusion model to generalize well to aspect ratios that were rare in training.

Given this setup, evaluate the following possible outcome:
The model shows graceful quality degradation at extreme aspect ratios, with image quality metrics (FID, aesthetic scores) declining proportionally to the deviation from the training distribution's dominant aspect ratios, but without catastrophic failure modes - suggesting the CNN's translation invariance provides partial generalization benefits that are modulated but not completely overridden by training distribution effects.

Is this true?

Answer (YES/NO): NO